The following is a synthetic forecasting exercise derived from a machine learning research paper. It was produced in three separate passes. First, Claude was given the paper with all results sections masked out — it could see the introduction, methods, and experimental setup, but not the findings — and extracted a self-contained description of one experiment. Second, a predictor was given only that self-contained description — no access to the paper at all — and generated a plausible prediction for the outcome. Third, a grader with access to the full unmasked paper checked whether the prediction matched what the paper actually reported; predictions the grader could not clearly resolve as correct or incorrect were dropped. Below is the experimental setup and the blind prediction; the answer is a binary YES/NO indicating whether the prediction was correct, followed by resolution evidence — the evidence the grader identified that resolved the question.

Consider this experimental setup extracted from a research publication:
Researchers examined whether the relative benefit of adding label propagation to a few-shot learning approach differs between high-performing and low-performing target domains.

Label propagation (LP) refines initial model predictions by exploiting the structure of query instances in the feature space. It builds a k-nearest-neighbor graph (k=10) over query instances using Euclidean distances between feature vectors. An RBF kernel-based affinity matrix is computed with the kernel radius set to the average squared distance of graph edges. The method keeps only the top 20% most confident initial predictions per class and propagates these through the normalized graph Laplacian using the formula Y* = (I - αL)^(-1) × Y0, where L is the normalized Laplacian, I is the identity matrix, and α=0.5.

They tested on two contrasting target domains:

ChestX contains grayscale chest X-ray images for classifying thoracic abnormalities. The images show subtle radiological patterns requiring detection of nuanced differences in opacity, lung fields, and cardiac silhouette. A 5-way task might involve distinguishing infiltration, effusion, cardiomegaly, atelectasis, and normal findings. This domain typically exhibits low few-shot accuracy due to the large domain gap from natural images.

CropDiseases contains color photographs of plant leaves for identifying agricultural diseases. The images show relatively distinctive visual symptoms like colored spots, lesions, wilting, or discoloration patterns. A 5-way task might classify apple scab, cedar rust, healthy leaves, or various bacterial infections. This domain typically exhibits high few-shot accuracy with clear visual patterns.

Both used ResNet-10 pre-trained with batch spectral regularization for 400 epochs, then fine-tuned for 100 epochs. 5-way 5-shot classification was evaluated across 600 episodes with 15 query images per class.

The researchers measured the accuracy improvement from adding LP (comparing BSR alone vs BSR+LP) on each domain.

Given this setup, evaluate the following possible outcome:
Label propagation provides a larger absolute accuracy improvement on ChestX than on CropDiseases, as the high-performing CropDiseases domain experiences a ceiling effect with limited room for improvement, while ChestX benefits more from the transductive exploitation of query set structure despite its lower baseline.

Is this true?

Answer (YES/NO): NO